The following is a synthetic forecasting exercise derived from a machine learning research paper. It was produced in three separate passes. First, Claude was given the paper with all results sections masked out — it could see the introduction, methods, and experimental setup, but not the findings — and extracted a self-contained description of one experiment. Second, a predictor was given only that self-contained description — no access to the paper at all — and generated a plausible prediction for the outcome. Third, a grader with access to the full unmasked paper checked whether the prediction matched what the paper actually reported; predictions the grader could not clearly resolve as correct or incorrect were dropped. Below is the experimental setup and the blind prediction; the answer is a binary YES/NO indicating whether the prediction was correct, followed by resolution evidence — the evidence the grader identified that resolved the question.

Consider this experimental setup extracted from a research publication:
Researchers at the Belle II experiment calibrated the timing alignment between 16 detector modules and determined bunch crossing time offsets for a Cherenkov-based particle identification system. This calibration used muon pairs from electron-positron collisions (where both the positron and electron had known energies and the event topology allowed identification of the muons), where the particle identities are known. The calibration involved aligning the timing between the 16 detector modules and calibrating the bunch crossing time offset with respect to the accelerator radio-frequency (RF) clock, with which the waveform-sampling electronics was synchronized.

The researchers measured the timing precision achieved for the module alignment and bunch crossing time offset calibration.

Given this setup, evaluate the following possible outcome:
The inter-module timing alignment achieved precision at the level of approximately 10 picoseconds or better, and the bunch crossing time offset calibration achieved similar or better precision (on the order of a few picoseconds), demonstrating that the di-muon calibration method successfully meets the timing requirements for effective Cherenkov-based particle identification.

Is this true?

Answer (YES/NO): YES